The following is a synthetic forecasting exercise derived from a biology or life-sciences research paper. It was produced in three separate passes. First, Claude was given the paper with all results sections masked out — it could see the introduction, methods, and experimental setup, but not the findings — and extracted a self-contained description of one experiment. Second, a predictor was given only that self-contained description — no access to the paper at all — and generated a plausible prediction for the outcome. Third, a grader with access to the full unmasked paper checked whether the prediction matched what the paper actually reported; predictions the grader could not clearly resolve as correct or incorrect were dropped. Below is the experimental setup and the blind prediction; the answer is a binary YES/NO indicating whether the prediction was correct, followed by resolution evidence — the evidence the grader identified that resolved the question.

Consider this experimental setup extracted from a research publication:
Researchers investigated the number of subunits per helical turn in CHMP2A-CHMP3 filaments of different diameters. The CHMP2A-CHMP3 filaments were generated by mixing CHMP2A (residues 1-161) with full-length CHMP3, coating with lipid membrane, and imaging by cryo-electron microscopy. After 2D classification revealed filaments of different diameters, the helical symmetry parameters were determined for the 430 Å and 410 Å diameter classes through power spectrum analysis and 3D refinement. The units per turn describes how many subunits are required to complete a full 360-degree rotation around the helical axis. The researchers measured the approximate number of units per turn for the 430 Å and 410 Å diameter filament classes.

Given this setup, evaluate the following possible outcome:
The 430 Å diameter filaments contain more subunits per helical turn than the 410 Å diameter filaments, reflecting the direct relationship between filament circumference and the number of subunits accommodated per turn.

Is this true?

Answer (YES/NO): YES